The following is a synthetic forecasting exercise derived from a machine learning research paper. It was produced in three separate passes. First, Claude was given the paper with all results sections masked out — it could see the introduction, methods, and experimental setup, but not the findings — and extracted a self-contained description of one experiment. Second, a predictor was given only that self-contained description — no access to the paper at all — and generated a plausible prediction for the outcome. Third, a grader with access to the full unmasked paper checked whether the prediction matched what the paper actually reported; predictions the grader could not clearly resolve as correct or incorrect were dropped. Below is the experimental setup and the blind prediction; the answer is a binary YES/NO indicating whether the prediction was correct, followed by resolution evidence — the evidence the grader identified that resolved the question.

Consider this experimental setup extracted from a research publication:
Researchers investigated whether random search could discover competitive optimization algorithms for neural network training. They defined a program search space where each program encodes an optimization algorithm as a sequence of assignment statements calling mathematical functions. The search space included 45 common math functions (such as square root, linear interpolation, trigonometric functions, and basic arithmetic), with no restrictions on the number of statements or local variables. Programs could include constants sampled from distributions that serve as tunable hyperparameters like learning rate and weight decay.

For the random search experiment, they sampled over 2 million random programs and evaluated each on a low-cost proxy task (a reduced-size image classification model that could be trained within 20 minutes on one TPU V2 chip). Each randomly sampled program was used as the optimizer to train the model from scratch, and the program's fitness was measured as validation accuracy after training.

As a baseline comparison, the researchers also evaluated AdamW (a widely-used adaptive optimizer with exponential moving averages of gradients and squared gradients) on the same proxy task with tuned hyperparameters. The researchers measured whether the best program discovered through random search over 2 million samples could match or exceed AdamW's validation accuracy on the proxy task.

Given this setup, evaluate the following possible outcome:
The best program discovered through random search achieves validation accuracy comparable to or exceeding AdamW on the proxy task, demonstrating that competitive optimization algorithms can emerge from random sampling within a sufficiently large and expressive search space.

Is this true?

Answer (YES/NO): NO